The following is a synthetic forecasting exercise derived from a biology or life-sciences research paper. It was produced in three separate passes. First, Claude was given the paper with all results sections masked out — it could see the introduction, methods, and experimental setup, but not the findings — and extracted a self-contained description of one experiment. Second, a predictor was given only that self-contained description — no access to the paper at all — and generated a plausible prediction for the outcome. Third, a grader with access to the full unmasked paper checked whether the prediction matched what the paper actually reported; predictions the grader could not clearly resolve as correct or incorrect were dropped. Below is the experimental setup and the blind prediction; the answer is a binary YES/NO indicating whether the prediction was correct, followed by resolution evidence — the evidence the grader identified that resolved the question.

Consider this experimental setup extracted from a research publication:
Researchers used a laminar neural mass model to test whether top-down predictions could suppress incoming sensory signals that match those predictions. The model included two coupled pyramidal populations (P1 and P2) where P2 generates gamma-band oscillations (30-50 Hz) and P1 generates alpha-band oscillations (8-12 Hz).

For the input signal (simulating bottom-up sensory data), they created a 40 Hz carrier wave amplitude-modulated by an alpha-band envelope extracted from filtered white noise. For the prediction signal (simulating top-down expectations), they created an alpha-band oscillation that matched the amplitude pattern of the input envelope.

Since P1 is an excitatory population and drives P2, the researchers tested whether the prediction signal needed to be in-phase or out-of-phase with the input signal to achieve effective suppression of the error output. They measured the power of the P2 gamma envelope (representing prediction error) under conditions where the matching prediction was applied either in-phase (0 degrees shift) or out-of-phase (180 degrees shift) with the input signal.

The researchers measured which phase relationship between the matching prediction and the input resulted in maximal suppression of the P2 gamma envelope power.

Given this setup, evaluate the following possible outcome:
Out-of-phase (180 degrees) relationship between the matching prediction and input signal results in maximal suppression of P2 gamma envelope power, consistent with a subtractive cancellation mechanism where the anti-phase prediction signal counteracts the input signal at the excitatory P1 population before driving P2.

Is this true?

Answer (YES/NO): YES